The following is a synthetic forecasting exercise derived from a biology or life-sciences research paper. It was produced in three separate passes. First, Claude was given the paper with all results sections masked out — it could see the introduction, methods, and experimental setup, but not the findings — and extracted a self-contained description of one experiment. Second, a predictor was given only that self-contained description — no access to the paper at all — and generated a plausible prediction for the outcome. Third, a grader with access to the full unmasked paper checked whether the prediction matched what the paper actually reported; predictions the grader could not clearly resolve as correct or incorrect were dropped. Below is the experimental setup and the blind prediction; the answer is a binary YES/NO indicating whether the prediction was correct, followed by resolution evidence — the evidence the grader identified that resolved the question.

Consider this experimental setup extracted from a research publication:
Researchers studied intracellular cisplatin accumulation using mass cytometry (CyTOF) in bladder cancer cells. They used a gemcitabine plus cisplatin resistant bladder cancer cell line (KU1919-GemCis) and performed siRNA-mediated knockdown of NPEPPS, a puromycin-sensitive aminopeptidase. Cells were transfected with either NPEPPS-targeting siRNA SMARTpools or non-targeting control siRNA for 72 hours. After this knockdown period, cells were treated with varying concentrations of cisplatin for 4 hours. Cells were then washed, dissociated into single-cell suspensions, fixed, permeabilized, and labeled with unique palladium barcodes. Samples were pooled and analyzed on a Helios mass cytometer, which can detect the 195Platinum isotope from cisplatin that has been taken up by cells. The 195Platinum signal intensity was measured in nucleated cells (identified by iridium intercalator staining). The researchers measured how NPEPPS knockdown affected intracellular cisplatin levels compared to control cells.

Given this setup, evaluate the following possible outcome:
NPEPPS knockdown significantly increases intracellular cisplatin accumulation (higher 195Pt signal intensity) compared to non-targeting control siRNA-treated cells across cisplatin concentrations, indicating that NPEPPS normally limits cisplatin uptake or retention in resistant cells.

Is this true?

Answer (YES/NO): YES